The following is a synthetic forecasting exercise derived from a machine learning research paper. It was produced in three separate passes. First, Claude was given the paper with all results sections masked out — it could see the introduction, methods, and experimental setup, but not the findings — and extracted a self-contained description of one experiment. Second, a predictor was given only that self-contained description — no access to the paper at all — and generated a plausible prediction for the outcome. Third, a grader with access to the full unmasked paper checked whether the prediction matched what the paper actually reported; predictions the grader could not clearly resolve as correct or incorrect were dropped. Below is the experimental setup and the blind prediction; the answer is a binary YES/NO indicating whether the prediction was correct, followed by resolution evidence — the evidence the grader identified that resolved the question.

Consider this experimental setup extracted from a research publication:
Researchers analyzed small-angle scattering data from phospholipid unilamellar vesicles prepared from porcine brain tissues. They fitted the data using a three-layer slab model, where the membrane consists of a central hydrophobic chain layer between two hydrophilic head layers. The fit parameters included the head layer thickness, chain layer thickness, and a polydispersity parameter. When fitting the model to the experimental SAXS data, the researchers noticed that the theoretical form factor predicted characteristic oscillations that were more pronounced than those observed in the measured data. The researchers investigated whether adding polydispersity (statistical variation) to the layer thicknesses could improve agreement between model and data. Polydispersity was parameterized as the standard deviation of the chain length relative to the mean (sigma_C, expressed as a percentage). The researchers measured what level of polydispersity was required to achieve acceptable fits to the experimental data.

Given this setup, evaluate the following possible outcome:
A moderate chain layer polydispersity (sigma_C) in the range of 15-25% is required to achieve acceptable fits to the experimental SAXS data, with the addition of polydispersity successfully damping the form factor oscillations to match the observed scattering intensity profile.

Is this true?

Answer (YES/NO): YES